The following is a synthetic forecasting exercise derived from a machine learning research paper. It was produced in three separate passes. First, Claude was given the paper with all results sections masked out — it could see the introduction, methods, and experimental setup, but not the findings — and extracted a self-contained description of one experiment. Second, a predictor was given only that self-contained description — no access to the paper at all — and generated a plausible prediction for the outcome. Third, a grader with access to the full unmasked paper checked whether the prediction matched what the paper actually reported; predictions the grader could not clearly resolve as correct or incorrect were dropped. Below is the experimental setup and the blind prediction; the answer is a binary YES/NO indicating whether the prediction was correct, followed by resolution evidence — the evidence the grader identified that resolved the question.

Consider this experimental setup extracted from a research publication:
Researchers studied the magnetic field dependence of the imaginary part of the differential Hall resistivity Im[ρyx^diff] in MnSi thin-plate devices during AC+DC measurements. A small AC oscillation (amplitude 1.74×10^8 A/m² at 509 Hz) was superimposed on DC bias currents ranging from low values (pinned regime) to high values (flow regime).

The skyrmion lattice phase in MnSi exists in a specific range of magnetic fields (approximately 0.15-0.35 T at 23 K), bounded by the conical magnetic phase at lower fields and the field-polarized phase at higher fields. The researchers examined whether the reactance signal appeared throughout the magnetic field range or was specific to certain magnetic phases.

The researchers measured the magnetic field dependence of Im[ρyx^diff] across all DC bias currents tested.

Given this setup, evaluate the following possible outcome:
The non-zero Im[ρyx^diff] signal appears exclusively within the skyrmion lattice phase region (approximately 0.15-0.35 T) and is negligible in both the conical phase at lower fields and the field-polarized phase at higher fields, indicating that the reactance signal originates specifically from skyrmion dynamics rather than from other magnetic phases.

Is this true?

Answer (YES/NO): YES